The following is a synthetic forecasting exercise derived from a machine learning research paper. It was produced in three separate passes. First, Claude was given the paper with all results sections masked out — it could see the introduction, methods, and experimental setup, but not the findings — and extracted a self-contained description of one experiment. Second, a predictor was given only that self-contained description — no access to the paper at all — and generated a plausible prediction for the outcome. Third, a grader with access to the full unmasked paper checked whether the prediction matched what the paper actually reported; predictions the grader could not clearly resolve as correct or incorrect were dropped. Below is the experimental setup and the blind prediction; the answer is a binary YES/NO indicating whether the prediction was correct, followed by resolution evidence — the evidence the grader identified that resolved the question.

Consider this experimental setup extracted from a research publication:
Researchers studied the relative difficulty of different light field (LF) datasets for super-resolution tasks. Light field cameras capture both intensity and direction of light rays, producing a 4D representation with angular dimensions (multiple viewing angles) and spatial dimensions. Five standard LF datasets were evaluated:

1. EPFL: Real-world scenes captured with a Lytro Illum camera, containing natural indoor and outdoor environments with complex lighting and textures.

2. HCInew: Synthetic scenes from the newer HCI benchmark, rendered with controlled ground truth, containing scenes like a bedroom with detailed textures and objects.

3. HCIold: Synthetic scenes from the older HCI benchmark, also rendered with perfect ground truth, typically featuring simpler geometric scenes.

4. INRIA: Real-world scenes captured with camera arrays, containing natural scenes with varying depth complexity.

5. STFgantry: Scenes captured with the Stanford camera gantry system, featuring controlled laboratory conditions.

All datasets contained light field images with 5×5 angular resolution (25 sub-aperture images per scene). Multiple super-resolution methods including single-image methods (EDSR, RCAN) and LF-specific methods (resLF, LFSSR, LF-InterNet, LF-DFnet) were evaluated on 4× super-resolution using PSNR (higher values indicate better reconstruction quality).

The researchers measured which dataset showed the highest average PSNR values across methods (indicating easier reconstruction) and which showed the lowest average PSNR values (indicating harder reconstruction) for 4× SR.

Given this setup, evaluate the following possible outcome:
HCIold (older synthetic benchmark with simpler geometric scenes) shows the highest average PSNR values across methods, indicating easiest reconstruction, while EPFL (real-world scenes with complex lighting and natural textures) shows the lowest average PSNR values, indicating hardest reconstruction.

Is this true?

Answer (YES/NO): YES